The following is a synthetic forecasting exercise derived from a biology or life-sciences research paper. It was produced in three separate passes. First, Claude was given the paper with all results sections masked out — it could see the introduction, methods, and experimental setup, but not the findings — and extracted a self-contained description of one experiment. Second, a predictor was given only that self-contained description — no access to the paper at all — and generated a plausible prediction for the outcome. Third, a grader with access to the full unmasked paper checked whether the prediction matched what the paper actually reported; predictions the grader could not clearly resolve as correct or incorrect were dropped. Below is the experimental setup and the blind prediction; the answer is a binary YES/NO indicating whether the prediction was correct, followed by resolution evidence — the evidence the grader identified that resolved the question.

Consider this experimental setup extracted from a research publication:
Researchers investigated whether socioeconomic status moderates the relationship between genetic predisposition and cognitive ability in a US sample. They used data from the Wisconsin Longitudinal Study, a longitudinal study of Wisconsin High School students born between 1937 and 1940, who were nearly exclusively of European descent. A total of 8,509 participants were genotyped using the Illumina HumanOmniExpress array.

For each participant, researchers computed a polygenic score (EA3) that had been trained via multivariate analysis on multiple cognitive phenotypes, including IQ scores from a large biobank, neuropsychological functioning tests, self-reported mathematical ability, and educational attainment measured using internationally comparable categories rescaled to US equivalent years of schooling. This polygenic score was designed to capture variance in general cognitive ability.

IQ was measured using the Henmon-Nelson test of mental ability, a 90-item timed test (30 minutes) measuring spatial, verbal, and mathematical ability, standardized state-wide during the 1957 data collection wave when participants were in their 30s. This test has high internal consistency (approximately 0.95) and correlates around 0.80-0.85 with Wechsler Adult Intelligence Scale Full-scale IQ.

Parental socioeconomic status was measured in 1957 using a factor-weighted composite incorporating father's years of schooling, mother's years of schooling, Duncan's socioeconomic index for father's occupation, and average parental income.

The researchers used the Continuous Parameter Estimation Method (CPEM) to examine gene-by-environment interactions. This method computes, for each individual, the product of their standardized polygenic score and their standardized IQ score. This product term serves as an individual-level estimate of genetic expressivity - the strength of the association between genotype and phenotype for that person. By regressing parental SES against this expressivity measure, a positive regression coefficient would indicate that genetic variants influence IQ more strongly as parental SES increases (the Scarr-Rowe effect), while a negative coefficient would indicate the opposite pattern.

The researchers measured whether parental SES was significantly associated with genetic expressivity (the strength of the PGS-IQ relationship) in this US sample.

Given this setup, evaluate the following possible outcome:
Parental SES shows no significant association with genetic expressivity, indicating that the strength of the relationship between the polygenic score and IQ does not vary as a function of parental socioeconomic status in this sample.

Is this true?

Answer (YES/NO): NO